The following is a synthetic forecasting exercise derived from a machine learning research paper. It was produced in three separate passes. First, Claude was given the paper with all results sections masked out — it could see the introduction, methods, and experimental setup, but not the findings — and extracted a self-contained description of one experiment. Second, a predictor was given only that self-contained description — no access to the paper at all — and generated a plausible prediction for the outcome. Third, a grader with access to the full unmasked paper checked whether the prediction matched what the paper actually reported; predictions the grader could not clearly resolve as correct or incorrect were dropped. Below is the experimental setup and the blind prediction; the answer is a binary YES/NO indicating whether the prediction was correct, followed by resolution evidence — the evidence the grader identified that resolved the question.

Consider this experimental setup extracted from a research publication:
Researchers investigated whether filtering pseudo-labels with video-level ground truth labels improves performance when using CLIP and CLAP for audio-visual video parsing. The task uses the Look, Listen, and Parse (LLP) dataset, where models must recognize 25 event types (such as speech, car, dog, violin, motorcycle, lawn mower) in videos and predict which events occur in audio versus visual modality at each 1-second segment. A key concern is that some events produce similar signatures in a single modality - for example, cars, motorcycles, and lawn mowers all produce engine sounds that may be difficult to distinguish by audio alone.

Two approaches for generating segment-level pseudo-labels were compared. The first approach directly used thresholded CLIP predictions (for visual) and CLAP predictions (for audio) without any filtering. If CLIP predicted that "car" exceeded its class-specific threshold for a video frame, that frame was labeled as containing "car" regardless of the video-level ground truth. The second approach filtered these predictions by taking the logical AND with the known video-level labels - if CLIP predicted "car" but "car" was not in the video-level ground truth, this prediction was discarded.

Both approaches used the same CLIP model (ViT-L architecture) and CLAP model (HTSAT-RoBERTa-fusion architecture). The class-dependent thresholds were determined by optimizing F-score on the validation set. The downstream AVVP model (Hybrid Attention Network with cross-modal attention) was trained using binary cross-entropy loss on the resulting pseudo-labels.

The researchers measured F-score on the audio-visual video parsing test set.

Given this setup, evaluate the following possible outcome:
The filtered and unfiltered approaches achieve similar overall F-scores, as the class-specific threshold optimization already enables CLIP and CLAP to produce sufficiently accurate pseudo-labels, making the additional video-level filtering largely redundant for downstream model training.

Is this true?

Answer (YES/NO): NO